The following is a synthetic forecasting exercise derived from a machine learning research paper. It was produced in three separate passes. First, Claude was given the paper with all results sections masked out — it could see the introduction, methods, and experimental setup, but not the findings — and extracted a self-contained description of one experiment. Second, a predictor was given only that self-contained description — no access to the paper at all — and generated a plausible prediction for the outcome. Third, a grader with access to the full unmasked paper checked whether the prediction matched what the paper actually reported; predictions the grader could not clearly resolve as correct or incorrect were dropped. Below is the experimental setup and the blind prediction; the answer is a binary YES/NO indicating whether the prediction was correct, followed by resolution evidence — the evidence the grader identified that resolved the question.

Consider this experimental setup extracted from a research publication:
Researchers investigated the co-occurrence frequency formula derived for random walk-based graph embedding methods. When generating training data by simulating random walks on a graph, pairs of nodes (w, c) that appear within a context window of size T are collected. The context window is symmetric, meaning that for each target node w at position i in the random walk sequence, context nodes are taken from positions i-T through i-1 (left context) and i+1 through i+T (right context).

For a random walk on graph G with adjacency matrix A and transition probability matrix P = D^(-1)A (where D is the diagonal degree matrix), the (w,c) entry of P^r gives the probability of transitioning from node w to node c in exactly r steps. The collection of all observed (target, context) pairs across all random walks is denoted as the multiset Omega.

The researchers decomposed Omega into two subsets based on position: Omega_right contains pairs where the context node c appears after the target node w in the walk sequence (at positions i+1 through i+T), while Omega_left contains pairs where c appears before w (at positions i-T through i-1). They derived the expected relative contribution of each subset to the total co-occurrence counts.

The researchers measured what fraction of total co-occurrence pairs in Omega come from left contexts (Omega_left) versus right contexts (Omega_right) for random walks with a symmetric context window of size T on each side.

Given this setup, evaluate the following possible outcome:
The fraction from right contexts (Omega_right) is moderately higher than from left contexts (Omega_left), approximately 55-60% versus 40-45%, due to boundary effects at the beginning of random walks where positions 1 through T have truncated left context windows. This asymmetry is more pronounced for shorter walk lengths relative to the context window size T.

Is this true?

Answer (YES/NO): NO